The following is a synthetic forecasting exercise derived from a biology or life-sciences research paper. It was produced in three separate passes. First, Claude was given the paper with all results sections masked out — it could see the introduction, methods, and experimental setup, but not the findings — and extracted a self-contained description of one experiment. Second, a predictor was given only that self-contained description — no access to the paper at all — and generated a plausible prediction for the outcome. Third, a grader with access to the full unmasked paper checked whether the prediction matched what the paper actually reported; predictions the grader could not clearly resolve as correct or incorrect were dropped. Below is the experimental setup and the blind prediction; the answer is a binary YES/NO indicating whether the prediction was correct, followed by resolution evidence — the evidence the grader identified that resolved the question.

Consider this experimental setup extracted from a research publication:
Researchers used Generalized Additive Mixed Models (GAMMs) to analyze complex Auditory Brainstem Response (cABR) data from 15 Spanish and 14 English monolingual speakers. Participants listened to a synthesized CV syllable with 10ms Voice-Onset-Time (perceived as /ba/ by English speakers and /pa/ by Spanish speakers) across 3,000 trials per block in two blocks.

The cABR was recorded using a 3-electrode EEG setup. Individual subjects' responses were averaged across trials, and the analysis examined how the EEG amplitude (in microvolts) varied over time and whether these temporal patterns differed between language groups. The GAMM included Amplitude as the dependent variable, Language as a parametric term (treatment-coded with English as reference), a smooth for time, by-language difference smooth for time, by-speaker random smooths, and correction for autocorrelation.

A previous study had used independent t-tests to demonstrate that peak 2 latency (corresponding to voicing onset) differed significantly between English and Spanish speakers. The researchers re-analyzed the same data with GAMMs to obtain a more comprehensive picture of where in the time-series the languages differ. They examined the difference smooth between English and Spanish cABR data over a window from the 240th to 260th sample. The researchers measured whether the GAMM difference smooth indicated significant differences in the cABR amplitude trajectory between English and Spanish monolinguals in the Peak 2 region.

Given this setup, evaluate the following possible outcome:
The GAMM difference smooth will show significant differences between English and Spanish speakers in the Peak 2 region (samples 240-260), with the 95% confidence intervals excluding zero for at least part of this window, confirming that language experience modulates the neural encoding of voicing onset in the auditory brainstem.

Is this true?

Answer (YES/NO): YES